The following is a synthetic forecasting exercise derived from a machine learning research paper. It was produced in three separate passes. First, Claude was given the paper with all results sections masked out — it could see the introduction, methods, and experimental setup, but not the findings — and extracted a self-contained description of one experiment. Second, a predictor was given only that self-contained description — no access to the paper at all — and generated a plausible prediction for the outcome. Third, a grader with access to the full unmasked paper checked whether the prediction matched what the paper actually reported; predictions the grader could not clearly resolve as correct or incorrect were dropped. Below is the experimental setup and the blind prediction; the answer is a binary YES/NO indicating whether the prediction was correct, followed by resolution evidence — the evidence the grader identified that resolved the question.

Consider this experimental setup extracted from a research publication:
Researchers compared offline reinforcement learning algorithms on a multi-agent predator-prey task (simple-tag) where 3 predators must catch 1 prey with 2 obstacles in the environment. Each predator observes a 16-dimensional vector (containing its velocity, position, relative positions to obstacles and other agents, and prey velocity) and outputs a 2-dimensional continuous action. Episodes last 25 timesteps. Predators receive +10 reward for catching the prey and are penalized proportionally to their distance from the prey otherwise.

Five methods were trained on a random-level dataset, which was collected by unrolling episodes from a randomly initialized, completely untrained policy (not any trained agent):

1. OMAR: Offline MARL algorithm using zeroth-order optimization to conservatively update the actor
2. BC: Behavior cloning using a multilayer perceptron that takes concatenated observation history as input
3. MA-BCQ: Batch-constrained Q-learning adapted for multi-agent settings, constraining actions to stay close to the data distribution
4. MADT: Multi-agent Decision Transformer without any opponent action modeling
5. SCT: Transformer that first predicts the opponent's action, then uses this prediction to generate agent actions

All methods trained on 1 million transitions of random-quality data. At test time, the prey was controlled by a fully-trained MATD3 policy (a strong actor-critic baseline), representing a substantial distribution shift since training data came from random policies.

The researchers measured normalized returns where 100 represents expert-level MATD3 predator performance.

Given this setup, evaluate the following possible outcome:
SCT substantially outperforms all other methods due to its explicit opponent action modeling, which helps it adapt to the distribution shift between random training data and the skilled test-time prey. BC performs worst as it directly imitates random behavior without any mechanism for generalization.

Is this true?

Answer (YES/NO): NO